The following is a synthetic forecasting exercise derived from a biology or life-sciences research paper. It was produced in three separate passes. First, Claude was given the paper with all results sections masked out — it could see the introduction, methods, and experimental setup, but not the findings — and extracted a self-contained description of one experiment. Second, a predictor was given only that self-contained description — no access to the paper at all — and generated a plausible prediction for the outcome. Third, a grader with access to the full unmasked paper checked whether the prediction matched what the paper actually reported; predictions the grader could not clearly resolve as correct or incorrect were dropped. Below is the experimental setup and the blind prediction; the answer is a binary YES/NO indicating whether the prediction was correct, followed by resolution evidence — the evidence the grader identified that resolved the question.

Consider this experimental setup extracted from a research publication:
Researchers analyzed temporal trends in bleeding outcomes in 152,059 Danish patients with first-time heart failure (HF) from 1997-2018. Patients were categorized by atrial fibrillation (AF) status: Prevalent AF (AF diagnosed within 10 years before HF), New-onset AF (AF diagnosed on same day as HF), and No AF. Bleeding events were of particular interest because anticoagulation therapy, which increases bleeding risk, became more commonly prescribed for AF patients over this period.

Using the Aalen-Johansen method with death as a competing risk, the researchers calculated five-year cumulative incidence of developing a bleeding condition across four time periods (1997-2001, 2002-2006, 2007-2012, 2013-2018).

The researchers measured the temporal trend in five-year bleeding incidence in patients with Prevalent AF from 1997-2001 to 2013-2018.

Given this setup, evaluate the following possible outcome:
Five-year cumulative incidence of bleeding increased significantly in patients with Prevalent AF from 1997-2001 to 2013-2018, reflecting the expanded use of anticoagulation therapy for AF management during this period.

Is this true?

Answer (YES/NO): YES